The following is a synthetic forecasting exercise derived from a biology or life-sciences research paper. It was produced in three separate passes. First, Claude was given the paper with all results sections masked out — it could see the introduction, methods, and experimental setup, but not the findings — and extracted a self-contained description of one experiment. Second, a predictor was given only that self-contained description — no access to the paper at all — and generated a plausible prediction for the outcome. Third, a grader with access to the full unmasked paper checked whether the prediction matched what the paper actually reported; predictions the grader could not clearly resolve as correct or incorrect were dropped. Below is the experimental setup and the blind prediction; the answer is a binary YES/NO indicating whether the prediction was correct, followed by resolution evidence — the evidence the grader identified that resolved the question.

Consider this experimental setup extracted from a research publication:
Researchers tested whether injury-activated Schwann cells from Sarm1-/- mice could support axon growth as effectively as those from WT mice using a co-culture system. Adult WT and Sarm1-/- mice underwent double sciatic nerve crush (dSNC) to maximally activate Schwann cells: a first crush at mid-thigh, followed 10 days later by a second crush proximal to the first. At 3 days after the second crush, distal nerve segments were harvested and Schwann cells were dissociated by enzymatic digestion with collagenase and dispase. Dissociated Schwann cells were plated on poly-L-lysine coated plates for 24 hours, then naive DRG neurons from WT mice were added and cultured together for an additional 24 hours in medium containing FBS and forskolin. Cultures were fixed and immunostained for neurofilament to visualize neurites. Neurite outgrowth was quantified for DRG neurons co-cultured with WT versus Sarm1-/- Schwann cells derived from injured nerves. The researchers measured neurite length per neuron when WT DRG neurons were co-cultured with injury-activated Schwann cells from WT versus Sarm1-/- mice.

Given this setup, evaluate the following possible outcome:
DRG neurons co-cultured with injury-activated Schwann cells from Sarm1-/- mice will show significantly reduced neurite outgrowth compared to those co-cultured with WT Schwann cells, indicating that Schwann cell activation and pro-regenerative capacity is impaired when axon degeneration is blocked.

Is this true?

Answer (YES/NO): NO